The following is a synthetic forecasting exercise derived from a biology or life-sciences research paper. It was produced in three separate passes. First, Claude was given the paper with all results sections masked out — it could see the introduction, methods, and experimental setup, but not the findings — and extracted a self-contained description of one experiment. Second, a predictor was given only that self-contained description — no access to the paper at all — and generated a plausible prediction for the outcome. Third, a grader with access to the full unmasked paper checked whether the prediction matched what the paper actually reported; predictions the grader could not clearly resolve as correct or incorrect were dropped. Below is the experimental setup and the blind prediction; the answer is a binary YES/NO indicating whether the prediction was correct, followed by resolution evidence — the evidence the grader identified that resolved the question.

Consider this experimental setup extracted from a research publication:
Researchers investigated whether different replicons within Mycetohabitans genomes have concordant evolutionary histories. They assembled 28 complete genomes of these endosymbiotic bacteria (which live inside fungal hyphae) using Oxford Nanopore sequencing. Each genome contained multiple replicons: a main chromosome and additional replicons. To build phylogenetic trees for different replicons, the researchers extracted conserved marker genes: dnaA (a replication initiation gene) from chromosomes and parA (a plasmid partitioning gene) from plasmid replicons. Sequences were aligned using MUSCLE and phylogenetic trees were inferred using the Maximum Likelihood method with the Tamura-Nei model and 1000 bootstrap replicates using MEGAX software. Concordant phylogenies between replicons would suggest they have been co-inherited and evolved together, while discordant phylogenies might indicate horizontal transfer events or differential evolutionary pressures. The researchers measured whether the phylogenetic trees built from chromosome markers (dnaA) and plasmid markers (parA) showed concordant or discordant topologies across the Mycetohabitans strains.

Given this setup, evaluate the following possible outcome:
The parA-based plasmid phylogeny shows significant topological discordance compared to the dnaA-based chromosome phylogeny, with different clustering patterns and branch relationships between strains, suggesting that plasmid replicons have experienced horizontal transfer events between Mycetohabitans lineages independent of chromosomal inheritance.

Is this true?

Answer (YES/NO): YES